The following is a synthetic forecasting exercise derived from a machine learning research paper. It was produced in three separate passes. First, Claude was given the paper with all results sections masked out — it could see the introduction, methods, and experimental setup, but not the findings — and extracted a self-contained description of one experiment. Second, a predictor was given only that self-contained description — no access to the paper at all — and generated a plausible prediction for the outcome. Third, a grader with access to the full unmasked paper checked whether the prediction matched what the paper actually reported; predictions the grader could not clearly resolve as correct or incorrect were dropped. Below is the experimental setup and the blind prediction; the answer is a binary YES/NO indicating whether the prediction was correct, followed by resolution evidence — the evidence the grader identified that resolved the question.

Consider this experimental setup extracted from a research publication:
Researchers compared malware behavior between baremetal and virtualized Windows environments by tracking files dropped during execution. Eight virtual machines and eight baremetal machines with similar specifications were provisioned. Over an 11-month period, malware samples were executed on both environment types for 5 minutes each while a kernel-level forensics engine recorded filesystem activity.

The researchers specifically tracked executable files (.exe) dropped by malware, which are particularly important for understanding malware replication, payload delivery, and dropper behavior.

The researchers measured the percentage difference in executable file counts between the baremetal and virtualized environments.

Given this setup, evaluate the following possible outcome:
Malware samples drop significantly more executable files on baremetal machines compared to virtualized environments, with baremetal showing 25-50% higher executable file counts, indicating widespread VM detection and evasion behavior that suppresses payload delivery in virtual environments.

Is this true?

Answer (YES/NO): NO